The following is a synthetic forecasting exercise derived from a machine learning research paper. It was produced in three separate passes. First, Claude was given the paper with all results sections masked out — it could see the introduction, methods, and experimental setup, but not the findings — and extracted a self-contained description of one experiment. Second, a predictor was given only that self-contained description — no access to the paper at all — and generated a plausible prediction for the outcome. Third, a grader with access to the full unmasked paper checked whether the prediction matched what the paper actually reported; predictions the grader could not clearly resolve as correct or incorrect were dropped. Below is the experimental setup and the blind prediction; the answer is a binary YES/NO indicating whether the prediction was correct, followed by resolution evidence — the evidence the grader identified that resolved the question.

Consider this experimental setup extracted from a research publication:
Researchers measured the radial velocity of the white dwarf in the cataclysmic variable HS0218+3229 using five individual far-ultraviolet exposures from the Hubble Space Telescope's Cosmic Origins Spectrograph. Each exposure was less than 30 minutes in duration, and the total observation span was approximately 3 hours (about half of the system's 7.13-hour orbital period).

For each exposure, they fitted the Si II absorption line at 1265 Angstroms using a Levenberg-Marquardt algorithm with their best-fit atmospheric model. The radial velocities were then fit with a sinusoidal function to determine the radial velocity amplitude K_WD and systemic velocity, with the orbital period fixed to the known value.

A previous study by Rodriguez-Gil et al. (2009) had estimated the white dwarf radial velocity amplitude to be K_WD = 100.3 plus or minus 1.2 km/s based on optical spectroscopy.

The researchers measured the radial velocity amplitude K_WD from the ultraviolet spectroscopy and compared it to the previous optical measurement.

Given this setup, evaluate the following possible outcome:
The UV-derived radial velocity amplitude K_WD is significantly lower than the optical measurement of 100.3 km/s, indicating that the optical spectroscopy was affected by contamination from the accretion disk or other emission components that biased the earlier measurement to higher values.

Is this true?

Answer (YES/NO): NO